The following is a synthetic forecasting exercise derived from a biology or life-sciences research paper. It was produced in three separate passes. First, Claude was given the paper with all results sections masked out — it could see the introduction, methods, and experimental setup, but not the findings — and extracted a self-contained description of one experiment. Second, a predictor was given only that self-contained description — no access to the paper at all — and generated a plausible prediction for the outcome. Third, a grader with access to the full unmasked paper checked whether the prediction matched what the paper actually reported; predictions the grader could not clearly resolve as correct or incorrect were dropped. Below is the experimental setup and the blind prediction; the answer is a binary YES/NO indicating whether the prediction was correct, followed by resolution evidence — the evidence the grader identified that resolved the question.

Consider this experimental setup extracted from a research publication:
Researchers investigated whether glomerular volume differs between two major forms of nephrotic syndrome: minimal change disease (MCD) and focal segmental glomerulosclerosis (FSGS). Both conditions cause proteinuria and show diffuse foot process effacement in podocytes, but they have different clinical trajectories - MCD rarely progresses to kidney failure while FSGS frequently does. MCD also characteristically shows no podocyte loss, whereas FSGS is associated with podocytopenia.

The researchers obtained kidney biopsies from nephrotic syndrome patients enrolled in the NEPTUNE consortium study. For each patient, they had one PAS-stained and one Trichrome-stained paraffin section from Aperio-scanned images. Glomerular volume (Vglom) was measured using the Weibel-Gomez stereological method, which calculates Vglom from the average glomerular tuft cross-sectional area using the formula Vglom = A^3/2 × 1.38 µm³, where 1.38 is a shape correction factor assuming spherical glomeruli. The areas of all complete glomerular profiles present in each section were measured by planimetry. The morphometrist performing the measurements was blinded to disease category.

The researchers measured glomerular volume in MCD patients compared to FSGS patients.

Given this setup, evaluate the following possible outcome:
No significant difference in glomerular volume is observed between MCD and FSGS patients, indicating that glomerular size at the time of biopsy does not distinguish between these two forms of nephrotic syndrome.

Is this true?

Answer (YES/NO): NO